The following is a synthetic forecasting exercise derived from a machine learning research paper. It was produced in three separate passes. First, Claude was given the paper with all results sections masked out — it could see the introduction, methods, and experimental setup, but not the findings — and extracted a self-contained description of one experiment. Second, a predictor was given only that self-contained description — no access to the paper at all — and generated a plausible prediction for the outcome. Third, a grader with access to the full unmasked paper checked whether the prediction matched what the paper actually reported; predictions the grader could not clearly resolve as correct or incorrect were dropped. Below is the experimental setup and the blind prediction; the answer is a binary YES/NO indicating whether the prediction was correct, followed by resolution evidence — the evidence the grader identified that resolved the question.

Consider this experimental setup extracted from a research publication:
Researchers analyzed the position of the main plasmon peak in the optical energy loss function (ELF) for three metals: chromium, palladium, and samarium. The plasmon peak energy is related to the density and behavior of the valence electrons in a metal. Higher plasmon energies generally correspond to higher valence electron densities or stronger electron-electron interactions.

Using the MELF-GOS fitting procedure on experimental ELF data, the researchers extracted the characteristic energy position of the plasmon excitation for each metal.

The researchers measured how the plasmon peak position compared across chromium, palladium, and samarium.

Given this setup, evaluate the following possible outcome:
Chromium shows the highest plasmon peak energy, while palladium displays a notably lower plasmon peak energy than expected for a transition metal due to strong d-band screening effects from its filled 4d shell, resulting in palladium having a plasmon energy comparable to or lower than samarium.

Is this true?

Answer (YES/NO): NO